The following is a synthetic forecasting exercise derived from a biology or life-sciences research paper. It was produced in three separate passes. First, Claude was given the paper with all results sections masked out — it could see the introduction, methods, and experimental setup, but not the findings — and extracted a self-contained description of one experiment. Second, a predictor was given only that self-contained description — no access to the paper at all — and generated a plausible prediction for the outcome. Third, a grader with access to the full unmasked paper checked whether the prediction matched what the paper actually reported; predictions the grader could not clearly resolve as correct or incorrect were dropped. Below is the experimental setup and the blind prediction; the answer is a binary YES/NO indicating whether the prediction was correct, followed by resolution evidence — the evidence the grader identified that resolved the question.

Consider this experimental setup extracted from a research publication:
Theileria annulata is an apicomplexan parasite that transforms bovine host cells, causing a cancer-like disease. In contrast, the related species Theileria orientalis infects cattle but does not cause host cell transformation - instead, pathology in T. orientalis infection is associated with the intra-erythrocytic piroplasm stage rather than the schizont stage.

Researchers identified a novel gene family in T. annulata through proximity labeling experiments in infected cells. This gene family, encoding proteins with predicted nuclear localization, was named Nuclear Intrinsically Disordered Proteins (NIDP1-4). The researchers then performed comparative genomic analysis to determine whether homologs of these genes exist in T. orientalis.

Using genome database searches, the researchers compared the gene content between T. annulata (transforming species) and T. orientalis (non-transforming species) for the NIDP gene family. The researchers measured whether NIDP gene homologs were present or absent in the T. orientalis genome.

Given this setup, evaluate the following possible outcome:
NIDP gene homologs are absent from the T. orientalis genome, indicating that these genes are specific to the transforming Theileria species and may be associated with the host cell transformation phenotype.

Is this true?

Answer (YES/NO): YES